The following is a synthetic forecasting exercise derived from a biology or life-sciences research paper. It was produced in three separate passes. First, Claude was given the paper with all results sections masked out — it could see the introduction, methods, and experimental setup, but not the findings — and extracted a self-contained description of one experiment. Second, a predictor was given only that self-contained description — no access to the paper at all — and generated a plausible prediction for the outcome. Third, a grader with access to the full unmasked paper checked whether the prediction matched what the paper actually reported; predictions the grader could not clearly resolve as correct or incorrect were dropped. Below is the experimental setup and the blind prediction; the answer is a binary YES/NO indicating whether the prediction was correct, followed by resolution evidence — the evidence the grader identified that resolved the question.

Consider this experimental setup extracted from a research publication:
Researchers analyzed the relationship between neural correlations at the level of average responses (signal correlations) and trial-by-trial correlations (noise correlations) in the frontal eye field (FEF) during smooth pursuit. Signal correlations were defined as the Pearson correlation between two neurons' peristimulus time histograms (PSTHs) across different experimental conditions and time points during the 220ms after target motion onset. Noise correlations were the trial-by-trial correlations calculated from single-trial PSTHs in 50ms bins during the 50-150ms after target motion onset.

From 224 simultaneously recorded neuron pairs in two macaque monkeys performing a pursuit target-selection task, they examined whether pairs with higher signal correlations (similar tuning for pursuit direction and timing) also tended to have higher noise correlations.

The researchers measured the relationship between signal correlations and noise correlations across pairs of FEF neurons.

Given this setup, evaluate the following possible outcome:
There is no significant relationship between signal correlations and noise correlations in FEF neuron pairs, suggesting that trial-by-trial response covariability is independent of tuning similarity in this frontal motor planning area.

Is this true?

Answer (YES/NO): NO